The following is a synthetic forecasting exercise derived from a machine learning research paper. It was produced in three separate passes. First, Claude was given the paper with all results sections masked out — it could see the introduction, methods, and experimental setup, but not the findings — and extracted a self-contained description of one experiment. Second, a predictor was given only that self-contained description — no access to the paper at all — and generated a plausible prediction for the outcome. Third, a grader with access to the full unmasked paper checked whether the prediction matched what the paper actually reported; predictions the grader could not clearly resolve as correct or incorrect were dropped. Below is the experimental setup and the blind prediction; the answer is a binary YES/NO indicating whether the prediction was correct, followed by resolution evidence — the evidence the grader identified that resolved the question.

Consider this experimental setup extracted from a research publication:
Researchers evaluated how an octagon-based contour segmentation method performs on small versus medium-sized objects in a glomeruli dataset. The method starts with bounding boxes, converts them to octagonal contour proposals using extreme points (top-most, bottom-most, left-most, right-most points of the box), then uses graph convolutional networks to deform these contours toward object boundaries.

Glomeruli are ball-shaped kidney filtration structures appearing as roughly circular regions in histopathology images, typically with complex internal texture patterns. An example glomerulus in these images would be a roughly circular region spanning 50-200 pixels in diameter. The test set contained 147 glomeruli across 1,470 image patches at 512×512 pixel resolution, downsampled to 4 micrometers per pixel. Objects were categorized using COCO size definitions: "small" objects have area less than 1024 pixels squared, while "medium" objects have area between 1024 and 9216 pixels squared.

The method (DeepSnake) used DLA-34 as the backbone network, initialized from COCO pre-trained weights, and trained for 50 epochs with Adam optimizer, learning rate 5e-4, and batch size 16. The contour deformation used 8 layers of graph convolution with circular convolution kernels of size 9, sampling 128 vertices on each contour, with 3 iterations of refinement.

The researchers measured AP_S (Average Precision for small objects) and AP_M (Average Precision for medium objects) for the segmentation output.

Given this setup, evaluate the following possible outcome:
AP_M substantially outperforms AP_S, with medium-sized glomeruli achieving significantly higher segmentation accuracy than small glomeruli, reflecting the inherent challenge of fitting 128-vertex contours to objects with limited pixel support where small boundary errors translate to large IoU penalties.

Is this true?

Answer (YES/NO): YES